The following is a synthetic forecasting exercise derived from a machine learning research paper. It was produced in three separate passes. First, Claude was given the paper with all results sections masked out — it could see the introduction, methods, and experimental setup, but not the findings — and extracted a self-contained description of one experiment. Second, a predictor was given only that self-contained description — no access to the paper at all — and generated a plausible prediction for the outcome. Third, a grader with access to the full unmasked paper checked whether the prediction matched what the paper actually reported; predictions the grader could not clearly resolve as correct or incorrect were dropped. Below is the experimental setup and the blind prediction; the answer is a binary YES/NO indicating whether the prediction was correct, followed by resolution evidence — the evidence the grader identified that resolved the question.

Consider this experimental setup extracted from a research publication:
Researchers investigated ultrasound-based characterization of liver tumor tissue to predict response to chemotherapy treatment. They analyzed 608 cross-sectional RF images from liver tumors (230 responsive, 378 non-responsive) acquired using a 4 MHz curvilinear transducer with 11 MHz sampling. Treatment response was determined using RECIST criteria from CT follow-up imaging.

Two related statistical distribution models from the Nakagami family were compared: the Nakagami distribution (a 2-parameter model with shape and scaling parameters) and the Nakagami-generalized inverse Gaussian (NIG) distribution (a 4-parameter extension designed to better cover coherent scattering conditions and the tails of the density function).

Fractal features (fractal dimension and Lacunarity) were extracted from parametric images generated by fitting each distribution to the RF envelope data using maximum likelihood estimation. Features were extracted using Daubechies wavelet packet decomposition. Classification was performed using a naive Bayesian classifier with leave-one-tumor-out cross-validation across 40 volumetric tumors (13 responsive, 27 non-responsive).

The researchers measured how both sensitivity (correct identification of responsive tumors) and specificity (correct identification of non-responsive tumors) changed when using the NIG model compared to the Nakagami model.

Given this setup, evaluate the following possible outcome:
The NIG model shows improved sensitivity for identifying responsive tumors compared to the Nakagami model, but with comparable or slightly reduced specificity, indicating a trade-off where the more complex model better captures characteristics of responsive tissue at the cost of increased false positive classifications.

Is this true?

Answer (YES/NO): YES